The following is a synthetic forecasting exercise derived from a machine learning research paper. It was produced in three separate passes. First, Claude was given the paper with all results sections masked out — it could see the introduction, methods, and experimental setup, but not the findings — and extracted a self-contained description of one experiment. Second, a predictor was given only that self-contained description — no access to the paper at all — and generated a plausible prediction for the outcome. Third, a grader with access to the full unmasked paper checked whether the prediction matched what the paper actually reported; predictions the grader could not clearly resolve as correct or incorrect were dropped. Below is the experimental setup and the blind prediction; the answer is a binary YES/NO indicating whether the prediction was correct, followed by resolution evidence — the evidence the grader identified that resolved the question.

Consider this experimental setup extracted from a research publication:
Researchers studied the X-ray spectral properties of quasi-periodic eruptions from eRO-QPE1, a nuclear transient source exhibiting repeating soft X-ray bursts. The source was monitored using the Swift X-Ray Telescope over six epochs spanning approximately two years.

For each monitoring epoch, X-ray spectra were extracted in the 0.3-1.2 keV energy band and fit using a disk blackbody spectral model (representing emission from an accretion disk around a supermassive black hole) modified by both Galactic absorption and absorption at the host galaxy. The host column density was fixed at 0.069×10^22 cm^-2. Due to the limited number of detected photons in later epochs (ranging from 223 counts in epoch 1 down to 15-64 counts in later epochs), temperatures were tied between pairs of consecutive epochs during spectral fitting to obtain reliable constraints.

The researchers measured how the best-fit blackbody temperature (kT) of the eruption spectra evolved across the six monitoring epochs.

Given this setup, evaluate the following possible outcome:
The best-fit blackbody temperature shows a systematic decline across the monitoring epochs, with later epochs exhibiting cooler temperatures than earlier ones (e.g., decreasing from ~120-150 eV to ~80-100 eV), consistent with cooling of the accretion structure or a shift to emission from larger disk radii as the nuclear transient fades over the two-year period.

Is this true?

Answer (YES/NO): NO